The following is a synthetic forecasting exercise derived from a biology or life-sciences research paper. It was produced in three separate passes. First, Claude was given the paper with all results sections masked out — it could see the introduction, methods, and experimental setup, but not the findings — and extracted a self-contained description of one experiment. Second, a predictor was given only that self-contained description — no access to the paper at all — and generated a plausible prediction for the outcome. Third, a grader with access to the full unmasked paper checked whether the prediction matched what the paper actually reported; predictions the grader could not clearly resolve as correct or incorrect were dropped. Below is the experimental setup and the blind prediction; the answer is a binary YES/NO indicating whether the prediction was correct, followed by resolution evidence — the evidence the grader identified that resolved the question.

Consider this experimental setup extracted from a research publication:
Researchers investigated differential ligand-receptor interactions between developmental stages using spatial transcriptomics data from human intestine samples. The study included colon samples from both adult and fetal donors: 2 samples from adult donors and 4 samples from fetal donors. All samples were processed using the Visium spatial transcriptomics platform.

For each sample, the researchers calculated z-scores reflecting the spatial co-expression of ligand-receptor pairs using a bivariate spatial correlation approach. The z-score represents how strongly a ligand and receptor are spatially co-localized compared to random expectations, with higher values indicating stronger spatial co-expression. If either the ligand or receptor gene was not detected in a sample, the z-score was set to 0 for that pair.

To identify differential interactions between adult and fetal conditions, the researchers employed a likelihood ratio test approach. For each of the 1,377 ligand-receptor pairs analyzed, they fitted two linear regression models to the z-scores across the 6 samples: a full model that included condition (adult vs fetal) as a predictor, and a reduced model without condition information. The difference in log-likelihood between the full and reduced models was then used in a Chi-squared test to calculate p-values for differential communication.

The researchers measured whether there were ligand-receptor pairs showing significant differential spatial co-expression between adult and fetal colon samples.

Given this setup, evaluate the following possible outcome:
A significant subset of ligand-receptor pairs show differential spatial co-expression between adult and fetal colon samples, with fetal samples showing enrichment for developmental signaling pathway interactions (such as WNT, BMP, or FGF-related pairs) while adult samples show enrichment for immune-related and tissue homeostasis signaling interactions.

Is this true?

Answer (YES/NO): NO